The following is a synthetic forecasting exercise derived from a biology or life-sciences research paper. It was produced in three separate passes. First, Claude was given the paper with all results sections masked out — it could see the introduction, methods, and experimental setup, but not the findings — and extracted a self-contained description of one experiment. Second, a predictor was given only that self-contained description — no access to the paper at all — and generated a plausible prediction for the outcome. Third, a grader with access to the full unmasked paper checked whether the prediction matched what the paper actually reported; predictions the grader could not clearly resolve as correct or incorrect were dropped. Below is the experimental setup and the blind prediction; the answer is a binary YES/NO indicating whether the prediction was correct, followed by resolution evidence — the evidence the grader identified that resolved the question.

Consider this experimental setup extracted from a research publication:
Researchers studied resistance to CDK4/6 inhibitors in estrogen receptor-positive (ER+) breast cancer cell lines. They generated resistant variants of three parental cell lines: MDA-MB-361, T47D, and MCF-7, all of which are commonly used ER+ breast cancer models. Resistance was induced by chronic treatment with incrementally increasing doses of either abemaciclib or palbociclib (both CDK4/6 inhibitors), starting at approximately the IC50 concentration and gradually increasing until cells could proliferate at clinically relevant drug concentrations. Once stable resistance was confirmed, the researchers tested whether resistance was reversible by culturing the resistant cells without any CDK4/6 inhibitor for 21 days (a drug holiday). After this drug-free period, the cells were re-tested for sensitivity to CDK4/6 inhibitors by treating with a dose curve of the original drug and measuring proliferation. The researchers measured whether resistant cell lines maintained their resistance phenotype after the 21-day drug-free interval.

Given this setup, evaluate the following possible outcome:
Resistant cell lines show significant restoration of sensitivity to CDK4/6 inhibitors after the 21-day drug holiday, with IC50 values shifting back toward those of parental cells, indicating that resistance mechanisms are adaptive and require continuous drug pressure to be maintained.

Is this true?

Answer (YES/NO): NO